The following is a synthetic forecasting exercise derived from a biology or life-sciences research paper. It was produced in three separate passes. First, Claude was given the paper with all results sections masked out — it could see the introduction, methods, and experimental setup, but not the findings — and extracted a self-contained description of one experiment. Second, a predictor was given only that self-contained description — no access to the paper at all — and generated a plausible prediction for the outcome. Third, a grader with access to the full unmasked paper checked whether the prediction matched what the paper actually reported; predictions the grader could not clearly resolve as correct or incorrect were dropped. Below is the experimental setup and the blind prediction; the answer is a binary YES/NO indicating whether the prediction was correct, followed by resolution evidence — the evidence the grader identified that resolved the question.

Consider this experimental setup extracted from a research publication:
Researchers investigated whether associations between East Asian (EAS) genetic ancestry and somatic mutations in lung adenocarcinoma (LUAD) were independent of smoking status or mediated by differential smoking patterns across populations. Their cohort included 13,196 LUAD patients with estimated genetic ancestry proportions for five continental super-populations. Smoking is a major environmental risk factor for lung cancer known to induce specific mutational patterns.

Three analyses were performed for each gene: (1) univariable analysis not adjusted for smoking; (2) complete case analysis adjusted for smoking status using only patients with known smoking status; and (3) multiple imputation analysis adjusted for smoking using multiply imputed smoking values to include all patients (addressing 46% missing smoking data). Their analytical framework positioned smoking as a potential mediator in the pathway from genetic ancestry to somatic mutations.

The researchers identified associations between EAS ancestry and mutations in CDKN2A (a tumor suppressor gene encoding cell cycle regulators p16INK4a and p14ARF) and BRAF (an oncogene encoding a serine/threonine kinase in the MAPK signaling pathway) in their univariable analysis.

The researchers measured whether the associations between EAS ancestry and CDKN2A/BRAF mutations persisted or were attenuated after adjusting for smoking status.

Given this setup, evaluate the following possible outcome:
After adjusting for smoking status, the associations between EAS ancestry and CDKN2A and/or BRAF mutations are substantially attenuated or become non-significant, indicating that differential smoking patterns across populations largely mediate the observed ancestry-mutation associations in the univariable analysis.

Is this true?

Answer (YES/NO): NO